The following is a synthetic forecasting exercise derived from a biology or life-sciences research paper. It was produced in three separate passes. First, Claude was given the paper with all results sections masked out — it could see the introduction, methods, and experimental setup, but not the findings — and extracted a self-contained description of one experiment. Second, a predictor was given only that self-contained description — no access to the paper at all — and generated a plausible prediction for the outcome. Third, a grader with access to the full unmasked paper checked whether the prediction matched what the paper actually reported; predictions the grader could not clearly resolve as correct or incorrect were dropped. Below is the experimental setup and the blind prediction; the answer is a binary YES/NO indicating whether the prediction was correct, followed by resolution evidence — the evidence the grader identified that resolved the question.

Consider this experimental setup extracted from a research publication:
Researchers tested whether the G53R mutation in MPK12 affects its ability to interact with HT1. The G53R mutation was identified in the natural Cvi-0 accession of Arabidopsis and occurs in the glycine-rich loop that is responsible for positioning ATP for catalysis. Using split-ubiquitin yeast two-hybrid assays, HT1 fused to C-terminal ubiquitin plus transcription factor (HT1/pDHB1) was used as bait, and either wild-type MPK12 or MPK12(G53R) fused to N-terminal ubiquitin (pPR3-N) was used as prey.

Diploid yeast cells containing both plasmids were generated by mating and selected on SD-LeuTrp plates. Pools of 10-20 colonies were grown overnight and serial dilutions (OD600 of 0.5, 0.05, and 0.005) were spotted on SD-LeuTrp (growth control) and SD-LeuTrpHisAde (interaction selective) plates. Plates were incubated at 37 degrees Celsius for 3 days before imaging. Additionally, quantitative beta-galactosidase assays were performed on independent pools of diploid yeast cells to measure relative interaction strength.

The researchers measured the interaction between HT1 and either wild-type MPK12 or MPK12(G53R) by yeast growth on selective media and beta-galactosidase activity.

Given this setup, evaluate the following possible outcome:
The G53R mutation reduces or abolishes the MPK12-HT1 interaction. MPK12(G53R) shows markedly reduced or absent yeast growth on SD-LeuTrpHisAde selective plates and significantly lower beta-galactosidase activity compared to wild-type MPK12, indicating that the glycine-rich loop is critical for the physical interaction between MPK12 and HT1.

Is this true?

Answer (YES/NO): YES